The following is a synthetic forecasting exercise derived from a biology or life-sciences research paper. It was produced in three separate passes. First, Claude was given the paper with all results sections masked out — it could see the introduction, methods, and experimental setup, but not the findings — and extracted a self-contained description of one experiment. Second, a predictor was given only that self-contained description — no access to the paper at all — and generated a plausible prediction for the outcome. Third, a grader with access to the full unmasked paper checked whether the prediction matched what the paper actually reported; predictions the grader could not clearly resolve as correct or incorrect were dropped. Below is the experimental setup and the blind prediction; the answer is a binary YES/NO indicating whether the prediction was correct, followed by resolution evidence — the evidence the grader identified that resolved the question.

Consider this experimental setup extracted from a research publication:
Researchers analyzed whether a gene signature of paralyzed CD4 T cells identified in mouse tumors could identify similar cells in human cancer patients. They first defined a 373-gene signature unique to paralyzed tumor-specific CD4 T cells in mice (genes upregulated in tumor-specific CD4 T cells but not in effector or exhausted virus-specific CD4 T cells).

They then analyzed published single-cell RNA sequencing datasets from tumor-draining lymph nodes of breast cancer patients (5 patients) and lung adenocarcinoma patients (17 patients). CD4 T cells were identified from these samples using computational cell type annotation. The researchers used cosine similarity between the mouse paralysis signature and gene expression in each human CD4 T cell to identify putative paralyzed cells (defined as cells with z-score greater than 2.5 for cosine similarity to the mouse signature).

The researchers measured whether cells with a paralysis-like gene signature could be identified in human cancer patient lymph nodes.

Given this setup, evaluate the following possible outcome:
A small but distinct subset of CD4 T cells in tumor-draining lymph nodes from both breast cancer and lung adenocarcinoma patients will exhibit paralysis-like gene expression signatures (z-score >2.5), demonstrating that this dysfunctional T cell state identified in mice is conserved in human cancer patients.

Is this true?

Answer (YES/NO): YES